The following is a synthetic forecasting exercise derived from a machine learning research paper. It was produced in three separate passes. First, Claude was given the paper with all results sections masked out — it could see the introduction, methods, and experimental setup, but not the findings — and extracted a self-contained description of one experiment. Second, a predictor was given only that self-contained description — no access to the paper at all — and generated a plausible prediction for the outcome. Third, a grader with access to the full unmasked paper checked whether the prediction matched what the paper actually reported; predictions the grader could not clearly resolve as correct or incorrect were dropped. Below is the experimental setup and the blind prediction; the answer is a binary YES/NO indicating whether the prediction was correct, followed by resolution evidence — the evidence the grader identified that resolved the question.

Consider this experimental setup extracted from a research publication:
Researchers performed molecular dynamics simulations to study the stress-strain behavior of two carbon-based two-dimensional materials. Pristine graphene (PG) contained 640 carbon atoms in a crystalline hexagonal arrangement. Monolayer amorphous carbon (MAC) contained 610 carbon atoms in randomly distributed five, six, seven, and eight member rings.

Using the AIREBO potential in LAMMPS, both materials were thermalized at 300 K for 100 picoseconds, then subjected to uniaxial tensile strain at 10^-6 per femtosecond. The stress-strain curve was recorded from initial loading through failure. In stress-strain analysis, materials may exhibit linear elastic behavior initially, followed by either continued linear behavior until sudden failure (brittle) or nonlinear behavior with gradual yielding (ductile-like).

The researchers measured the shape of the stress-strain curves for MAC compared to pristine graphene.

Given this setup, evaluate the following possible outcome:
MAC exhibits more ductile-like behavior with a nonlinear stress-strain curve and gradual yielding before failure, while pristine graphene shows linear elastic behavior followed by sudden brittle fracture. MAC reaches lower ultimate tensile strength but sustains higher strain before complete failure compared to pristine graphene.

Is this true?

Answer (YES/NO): NO